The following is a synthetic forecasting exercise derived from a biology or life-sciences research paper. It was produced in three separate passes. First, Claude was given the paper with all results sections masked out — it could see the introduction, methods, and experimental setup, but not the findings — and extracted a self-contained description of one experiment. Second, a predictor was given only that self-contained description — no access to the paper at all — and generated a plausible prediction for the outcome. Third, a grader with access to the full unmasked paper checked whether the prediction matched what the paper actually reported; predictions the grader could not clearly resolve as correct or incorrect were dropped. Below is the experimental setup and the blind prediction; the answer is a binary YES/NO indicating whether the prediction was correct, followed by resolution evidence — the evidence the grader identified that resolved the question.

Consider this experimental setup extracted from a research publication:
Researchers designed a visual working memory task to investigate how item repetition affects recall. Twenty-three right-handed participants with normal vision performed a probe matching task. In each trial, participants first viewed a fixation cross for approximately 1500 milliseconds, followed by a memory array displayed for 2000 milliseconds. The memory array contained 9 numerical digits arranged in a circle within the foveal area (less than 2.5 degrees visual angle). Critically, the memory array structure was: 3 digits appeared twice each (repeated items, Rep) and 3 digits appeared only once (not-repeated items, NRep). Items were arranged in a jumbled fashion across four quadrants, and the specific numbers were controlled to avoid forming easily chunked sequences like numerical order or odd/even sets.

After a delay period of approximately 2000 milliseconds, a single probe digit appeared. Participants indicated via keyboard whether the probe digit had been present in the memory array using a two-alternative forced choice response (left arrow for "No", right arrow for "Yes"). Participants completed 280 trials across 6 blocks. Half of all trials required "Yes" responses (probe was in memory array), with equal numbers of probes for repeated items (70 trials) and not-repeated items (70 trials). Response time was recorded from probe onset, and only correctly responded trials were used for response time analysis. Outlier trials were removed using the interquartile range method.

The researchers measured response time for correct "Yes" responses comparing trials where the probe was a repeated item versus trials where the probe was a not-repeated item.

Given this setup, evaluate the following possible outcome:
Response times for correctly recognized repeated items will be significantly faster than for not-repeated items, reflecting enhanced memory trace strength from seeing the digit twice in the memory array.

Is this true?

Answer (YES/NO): YES